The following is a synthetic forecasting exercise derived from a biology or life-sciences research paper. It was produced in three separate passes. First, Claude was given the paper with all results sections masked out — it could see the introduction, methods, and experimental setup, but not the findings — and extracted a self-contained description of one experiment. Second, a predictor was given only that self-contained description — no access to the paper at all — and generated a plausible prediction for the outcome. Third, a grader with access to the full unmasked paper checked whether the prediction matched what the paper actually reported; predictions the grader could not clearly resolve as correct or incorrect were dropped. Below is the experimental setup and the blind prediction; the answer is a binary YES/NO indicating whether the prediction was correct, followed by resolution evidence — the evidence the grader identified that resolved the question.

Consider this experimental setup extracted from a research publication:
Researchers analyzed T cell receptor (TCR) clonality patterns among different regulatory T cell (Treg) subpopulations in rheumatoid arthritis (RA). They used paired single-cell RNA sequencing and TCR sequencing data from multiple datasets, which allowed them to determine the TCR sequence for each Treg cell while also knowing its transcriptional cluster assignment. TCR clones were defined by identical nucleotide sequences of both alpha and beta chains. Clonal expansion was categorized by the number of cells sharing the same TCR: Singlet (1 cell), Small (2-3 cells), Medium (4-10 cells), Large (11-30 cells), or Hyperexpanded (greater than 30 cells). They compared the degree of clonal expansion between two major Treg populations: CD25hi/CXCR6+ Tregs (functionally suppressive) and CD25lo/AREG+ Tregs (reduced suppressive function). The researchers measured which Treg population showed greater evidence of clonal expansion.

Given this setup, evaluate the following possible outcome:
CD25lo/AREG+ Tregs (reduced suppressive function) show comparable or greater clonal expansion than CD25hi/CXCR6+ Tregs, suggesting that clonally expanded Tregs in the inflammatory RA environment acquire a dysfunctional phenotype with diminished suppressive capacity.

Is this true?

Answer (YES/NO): NO